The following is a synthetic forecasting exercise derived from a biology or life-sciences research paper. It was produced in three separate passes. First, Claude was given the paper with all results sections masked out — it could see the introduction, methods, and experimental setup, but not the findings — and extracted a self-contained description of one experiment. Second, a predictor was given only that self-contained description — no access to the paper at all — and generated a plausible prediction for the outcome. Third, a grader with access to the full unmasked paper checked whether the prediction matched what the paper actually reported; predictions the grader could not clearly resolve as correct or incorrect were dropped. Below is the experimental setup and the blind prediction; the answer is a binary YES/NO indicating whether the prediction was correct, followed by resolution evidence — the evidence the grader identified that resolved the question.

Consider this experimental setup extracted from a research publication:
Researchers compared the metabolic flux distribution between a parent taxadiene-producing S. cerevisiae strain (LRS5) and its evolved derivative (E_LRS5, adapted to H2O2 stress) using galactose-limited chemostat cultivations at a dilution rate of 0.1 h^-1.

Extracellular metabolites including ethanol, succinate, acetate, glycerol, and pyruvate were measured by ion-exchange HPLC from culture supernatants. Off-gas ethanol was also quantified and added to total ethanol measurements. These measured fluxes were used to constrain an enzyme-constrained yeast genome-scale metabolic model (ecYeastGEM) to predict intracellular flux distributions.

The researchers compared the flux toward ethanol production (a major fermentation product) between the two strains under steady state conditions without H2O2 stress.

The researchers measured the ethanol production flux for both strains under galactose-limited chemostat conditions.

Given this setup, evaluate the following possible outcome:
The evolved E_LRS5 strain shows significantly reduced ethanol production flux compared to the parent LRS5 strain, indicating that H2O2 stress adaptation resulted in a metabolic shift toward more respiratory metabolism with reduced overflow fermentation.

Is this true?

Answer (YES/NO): YES